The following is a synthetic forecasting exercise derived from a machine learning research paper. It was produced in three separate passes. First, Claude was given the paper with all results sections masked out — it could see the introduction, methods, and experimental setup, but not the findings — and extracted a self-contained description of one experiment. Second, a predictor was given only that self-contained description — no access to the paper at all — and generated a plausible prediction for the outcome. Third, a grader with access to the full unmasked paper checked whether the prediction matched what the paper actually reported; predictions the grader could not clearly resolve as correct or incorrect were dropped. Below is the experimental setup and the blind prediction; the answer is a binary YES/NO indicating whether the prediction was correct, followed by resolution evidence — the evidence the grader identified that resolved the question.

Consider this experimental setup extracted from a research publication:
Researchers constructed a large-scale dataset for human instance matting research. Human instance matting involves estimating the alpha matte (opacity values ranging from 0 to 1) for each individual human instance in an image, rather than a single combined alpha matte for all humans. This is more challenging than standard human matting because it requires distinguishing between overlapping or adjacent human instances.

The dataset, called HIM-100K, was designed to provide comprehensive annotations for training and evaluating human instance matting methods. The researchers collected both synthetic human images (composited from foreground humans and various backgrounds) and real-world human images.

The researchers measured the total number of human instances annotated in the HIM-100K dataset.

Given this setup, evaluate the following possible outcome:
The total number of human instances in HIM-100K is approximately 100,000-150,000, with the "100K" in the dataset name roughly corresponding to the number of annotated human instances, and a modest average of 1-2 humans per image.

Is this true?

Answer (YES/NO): NO